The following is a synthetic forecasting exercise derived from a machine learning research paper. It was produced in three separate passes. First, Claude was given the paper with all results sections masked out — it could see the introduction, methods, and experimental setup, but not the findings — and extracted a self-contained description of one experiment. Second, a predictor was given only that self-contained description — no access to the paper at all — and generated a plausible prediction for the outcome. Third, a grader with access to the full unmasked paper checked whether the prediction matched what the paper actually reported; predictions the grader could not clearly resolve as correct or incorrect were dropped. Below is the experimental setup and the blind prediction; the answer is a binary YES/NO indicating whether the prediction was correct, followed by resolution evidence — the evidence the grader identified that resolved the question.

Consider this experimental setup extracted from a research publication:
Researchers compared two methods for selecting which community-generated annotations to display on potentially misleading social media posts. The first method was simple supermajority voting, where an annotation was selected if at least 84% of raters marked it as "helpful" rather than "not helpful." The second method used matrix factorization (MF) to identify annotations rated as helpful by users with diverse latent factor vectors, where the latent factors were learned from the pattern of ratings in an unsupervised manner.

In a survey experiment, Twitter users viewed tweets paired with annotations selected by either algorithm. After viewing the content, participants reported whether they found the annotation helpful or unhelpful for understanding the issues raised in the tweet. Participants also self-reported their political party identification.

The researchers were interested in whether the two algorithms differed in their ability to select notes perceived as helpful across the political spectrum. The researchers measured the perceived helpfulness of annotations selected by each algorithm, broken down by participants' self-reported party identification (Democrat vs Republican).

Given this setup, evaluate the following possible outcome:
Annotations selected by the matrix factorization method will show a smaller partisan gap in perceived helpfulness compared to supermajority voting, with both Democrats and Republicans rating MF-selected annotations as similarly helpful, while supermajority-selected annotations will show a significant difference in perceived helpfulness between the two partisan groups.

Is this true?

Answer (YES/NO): NO